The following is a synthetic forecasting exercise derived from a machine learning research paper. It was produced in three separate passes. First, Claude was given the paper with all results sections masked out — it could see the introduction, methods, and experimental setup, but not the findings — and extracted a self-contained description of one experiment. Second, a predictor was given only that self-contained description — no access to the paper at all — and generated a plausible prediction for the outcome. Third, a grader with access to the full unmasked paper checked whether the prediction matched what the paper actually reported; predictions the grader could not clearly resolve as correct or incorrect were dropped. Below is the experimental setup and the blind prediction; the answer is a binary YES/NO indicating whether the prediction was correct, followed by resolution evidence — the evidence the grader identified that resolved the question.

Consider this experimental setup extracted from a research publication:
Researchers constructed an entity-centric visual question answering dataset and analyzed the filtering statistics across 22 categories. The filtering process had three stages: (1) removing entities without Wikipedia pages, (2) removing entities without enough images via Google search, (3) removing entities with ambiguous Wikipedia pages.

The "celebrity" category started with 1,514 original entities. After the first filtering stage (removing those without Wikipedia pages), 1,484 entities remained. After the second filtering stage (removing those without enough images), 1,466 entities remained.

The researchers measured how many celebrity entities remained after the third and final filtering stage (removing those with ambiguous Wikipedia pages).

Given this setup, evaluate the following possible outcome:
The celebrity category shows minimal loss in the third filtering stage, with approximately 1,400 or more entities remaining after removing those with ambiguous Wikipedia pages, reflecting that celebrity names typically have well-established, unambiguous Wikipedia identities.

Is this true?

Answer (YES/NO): NO